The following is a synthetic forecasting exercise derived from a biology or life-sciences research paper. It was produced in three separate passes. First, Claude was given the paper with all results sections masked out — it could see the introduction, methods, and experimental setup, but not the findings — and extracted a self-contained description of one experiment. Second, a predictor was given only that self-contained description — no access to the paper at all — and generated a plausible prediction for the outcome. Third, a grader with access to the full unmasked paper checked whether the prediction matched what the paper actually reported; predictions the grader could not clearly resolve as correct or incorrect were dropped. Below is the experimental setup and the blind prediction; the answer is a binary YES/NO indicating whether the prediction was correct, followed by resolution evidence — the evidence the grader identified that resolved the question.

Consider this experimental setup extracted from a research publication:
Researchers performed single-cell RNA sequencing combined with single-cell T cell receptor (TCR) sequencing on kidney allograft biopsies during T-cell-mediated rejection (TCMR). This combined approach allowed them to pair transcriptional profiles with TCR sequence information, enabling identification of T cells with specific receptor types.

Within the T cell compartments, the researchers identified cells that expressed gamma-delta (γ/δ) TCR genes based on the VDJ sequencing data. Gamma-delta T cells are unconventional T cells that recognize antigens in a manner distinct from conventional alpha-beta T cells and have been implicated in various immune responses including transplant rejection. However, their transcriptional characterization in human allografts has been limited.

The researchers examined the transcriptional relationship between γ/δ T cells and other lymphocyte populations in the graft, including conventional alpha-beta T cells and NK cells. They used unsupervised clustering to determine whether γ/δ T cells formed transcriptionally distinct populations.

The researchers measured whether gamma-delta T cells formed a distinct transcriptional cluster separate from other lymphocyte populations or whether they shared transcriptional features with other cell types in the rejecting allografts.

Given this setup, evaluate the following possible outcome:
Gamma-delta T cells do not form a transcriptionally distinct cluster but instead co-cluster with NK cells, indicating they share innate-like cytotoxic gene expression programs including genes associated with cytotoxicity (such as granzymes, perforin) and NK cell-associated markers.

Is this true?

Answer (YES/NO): NO